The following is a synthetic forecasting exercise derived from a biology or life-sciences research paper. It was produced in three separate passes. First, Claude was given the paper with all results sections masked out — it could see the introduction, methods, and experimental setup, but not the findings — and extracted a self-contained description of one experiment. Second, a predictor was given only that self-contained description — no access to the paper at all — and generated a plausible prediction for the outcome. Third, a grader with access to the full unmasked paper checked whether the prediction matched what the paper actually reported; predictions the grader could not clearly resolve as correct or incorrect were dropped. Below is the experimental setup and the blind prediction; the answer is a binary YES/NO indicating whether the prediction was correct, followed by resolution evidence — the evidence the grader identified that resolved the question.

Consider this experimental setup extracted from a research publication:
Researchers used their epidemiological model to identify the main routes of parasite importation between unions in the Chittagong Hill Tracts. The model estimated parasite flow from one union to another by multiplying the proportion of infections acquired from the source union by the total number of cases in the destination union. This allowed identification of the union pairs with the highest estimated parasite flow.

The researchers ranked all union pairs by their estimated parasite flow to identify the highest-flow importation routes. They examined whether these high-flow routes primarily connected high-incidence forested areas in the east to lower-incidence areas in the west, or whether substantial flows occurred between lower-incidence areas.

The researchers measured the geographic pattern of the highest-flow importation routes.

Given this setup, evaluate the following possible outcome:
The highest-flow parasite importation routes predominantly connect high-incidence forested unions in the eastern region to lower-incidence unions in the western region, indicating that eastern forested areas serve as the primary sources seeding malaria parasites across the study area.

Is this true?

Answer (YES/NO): NO